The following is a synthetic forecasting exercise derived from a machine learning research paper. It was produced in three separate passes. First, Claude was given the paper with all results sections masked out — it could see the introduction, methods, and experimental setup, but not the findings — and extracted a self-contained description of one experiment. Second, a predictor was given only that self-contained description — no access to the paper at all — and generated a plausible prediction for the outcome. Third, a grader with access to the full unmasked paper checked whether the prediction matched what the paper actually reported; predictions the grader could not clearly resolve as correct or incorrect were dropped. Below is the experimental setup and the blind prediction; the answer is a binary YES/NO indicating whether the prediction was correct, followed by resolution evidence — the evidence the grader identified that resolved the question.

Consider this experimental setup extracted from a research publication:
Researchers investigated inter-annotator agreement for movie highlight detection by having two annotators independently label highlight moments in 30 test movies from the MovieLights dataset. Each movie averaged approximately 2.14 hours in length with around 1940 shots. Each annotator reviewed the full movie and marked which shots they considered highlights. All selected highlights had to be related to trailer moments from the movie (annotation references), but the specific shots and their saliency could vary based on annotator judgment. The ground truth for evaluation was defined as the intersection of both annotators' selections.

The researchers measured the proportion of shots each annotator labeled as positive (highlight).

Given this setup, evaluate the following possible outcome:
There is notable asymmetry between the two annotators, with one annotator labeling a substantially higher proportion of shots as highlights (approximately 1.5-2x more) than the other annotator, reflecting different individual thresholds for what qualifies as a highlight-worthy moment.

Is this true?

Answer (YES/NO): NO